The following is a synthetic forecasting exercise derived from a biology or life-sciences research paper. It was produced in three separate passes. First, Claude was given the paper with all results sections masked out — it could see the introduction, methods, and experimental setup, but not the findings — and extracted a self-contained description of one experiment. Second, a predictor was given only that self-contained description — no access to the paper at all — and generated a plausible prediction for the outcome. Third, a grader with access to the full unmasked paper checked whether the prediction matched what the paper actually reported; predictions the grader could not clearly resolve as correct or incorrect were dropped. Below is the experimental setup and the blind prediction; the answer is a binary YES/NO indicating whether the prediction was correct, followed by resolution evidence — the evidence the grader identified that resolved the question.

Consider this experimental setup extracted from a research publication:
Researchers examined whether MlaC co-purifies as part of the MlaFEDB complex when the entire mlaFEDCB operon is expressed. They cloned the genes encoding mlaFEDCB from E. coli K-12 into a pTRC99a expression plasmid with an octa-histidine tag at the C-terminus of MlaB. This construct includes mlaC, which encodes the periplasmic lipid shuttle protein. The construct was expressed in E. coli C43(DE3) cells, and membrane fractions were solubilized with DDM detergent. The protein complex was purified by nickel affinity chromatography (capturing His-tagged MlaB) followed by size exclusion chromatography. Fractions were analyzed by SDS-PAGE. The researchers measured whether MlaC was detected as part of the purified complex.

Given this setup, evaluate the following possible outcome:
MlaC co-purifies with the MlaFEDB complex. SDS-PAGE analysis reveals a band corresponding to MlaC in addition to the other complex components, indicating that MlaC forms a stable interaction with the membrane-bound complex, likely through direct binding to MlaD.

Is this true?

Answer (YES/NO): NO